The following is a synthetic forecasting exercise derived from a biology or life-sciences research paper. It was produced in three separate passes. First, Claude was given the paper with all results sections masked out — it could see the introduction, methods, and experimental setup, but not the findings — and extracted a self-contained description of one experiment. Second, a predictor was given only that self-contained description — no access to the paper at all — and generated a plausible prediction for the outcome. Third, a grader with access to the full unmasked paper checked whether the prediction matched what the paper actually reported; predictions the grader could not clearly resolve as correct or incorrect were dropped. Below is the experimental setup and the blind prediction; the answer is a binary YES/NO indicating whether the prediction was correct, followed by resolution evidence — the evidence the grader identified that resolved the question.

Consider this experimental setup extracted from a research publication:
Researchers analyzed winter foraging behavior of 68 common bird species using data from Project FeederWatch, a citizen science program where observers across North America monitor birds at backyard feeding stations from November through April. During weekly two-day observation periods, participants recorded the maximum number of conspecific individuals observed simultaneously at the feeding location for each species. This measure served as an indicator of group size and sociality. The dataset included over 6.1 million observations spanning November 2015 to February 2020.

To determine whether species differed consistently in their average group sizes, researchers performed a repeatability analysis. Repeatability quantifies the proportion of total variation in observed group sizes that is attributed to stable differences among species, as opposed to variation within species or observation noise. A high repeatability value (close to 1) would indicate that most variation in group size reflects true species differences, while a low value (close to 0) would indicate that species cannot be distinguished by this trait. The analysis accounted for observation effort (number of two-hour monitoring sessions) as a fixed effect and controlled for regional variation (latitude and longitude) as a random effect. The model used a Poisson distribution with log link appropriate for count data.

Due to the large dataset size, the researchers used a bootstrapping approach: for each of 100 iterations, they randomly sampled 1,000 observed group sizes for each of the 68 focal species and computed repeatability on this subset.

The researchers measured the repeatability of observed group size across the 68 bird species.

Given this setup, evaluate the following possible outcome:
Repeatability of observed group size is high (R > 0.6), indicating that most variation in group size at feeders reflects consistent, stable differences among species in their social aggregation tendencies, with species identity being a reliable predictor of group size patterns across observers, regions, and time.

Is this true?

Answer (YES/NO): NO